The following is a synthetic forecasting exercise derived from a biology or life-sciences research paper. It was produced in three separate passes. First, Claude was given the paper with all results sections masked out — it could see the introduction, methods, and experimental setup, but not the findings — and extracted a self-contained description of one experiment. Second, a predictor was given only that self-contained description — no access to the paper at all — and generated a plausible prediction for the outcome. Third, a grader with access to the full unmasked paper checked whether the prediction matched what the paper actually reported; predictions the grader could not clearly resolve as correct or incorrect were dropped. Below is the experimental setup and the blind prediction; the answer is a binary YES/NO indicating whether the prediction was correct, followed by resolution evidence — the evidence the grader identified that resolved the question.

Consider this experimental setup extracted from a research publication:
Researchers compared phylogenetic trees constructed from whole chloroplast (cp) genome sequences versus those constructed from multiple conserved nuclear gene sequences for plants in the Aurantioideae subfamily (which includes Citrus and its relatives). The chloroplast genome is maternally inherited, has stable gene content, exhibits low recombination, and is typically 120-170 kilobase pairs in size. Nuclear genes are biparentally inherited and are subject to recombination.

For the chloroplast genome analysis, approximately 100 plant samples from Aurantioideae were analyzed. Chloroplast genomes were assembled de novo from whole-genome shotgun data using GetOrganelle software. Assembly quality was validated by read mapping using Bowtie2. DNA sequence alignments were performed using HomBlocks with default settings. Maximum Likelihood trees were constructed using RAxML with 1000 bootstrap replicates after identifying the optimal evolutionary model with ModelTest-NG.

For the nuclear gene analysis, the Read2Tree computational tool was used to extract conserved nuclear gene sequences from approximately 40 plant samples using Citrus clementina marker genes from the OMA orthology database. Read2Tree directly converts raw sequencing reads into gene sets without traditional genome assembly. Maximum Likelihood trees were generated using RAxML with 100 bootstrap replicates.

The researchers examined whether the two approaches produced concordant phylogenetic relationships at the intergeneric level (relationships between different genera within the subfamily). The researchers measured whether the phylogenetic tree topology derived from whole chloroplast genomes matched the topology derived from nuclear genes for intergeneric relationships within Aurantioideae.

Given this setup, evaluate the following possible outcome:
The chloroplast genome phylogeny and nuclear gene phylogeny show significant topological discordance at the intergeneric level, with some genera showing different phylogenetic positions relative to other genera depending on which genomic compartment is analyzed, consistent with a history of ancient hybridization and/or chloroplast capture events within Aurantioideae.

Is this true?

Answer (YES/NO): YES